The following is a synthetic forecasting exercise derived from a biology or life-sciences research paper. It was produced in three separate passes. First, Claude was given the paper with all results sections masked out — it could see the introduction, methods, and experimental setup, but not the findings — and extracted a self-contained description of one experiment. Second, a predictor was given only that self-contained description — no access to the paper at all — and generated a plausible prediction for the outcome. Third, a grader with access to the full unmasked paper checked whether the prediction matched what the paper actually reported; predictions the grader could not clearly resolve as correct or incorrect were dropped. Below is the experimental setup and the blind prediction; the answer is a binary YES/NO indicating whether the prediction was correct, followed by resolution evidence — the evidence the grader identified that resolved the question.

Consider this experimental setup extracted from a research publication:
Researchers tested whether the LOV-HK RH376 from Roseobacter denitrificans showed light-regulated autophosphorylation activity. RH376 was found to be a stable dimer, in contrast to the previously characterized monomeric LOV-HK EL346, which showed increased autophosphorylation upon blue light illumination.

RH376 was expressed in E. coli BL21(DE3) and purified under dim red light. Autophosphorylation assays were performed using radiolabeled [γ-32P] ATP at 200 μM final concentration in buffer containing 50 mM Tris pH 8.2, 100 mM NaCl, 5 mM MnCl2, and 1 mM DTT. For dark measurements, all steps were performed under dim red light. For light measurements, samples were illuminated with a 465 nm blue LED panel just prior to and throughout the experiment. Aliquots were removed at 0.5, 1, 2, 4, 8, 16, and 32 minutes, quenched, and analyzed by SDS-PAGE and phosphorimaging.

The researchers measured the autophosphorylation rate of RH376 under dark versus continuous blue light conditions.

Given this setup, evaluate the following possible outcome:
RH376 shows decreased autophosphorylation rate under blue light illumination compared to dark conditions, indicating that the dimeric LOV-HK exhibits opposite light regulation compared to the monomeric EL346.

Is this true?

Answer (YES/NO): NO